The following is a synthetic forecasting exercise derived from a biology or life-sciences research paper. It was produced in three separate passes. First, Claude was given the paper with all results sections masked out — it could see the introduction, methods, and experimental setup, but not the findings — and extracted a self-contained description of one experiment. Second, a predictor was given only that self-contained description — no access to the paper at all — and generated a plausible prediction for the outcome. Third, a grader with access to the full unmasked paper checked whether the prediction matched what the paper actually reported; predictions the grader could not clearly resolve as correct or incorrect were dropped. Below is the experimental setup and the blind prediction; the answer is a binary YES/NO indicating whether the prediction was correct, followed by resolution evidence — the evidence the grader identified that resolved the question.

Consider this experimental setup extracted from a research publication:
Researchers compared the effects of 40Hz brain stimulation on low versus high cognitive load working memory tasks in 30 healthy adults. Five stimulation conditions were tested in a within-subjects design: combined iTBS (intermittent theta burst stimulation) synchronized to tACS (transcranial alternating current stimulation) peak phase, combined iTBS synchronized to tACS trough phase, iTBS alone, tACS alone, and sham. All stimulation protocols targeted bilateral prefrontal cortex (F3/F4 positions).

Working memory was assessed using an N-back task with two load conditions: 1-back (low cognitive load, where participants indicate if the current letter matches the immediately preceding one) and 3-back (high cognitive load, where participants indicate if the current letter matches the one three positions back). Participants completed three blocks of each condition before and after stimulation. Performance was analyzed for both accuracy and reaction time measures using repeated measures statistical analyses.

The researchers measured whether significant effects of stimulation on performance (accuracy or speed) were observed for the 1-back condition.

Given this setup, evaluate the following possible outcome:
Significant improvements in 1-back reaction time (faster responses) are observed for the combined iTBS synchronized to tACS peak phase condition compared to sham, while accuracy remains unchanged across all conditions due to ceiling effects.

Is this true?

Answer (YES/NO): NO